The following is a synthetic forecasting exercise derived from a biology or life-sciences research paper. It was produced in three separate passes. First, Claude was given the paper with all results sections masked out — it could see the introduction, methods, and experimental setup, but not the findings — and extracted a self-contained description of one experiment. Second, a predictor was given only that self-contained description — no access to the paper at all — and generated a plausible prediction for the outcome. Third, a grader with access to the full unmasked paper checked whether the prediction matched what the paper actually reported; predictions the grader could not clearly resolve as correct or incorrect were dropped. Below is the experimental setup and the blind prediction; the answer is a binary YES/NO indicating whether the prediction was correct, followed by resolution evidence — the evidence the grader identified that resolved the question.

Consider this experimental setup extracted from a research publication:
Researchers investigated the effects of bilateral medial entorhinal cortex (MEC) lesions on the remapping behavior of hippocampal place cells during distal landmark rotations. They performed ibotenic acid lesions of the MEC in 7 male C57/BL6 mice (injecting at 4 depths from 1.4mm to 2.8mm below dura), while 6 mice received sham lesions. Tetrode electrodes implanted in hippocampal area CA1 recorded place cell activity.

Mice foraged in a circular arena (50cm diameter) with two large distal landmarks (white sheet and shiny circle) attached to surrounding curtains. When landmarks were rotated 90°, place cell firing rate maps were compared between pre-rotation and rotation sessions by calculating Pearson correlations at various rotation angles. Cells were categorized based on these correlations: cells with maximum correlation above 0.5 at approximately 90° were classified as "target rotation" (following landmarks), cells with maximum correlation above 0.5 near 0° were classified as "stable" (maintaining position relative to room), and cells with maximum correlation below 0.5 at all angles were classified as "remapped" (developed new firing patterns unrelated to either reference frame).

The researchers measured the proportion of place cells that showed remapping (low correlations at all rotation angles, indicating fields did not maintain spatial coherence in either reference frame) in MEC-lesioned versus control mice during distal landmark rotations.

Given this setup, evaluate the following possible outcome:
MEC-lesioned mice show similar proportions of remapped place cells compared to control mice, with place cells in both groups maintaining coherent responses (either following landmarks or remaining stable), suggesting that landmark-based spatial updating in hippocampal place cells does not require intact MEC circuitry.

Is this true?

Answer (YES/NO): NO